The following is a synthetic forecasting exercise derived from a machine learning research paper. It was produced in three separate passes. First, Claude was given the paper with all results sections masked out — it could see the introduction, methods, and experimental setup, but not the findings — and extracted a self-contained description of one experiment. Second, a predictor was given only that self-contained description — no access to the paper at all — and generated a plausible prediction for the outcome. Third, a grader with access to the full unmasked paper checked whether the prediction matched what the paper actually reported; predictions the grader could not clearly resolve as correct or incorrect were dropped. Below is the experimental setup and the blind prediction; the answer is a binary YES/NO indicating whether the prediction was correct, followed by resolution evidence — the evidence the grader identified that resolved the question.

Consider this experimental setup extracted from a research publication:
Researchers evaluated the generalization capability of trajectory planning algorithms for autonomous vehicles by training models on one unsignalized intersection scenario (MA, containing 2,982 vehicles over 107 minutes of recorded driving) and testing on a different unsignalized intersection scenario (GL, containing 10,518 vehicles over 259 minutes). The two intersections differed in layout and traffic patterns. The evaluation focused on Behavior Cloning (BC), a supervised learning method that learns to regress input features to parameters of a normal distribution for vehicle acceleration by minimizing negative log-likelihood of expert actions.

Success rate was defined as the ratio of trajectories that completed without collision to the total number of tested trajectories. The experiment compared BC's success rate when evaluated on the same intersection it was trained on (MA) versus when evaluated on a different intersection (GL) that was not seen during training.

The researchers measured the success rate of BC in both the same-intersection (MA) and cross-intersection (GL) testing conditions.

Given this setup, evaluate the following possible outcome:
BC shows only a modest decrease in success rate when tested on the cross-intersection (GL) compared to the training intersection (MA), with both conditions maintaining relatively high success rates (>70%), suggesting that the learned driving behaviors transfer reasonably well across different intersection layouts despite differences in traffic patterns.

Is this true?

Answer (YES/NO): NO